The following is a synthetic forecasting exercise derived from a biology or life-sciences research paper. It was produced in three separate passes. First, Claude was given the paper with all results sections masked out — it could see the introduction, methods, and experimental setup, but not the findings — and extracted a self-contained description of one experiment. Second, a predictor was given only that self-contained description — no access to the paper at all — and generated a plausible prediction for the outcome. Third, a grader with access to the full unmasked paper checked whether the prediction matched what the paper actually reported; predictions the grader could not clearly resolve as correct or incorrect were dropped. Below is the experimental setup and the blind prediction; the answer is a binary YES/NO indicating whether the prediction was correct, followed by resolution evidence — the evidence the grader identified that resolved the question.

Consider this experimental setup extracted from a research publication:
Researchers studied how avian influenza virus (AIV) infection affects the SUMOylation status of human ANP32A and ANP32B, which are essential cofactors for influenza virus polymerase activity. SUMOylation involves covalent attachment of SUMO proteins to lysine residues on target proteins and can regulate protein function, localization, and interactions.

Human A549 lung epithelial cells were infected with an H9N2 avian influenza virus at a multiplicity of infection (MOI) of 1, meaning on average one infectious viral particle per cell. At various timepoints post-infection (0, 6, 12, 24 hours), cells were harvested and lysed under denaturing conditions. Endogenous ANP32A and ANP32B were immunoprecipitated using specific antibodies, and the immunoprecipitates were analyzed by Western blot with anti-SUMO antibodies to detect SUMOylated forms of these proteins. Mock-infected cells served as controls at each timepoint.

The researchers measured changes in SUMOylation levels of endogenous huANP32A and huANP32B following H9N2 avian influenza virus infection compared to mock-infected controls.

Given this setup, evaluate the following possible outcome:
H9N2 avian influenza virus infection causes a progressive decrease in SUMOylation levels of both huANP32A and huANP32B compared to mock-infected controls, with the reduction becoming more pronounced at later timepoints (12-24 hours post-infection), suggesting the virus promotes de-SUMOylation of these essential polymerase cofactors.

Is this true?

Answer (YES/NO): NO